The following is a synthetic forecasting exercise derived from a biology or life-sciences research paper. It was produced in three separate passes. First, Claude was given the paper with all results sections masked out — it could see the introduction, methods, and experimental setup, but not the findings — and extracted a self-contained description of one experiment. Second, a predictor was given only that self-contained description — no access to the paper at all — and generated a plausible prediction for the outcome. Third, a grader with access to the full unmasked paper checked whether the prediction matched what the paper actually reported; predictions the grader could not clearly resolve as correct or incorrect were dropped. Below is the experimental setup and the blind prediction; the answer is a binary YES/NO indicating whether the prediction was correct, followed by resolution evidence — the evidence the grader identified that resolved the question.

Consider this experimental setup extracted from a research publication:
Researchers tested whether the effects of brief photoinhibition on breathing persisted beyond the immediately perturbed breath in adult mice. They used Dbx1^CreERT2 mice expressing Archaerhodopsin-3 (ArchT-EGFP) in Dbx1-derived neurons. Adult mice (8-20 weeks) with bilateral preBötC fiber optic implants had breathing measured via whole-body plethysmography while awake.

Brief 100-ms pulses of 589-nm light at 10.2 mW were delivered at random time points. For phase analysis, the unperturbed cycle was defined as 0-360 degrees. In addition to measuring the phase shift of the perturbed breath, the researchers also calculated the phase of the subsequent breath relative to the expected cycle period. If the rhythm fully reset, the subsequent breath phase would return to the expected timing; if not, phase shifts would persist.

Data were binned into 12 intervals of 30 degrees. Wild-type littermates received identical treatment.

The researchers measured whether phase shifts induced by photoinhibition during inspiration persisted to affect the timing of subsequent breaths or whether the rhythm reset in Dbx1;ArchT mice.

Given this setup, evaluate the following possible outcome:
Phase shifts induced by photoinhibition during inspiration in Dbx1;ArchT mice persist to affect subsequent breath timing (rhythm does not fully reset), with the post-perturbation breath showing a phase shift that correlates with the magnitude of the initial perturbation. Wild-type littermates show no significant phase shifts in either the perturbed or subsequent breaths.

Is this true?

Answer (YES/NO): NO